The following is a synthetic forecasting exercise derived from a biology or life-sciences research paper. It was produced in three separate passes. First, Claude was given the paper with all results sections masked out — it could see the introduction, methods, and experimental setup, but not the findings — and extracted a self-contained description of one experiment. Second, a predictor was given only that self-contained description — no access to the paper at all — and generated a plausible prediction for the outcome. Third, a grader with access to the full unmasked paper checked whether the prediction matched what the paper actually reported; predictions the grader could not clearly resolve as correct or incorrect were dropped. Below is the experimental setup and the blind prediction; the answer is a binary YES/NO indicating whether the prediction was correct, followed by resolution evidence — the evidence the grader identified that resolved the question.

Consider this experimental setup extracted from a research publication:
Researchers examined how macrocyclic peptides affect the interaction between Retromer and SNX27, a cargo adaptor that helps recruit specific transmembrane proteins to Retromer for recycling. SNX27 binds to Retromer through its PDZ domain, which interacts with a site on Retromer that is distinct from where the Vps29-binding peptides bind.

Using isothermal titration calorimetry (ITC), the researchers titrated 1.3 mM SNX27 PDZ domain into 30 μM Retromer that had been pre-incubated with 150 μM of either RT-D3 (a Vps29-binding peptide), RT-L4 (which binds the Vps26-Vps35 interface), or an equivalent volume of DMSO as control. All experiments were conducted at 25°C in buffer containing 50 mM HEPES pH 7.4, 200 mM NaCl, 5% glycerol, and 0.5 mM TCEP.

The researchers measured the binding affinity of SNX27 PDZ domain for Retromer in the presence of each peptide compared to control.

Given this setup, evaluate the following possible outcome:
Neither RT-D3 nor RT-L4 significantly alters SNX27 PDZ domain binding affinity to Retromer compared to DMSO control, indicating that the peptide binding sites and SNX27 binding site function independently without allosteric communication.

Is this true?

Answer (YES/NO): NO